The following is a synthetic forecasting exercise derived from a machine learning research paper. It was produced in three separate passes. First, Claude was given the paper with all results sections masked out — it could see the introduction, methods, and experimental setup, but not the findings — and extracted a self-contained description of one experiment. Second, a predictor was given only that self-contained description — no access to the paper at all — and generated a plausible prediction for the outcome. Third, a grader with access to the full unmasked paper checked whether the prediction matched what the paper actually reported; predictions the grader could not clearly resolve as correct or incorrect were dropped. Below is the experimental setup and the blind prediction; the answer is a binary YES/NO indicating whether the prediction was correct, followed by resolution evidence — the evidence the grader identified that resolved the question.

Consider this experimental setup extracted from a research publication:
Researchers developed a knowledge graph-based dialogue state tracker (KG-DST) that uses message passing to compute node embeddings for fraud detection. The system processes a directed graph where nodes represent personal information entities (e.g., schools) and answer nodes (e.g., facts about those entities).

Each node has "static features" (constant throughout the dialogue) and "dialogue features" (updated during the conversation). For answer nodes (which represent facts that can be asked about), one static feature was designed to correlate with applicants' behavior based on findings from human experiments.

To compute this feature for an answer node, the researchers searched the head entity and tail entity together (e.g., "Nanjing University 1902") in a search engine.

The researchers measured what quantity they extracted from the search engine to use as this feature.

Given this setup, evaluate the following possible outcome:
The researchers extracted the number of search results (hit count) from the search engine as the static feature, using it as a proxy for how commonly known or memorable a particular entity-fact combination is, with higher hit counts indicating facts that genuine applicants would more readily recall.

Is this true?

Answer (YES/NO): YES